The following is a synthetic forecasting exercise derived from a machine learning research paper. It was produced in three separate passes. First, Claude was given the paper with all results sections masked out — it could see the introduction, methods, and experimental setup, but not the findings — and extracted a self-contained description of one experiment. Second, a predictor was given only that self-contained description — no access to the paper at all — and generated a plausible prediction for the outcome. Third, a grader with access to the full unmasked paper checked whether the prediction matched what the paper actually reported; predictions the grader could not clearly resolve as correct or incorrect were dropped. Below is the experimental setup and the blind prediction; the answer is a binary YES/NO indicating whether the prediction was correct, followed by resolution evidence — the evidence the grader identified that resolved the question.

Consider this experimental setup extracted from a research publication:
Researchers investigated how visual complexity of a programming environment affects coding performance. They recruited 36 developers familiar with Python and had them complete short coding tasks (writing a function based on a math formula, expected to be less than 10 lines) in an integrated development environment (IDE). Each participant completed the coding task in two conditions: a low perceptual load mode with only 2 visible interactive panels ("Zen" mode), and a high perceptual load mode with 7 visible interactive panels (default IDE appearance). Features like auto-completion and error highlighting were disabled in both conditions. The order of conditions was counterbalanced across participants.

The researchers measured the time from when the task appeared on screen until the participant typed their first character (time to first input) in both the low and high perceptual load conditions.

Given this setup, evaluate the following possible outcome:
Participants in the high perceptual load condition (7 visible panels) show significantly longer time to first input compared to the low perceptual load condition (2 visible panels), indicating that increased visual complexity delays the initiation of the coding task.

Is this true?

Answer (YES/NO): YES